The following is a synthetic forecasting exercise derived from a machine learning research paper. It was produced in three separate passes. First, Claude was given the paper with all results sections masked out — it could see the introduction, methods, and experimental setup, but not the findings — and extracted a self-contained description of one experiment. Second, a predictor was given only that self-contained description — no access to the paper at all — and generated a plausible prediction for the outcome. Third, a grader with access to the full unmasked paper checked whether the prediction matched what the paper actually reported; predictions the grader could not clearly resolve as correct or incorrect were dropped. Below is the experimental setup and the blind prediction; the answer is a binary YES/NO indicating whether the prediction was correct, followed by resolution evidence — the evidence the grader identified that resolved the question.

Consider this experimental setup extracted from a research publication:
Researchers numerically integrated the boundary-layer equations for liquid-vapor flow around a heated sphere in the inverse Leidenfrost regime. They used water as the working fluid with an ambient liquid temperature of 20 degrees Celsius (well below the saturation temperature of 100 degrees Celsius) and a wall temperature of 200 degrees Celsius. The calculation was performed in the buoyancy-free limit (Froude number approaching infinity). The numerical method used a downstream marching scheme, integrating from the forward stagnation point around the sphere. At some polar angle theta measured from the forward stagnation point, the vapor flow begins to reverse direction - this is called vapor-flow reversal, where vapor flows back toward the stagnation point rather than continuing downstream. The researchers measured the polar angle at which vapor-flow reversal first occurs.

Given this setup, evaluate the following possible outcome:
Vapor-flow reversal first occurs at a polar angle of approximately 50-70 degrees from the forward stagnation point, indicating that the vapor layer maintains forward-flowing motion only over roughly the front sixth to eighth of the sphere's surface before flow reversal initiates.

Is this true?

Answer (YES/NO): NO